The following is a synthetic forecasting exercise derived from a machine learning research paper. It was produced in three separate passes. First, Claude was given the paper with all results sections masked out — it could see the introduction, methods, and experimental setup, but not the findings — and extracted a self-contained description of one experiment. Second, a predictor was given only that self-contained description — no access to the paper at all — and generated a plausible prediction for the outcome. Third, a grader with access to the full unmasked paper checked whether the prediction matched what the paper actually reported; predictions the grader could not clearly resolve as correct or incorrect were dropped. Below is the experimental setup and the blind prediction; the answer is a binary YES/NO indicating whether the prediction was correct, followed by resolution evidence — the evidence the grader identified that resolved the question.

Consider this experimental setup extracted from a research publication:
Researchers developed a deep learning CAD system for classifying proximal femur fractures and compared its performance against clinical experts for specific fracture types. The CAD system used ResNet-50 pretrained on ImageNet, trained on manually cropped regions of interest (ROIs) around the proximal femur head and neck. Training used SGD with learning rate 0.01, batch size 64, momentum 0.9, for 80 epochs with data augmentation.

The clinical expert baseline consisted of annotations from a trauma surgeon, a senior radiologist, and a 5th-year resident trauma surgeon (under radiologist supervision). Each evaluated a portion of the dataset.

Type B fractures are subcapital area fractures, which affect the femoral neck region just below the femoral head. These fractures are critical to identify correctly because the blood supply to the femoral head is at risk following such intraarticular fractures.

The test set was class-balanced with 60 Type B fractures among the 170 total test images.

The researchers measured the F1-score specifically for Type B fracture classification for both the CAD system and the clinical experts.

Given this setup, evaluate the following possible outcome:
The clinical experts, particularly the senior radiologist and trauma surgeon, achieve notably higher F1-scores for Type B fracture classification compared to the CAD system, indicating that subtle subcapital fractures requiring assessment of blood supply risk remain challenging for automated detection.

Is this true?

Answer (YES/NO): YES